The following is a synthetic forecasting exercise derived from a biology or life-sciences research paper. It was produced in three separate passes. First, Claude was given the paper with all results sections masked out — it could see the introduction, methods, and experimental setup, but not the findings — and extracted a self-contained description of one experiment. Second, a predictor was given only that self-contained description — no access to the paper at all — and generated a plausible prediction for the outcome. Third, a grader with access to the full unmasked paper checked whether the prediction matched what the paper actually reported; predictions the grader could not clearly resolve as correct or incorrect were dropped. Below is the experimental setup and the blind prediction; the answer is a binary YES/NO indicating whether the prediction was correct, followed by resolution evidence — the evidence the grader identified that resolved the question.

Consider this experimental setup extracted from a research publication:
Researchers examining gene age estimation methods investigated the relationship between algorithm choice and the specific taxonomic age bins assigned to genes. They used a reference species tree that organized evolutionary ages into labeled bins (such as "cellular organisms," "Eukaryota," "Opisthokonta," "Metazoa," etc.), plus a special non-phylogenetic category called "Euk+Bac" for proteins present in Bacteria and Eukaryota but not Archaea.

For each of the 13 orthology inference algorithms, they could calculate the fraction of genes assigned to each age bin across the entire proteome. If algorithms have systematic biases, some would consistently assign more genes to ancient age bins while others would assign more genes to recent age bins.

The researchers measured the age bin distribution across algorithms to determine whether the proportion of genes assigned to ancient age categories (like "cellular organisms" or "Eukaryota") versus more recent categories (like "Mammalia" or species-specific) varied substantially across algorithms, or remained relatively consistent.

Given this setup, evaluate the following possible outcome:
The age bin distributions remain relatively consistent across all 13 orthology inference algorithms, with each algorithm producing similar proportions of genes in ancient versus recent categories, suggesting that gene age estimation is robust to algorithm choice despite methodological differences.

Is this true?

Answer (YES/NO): NO